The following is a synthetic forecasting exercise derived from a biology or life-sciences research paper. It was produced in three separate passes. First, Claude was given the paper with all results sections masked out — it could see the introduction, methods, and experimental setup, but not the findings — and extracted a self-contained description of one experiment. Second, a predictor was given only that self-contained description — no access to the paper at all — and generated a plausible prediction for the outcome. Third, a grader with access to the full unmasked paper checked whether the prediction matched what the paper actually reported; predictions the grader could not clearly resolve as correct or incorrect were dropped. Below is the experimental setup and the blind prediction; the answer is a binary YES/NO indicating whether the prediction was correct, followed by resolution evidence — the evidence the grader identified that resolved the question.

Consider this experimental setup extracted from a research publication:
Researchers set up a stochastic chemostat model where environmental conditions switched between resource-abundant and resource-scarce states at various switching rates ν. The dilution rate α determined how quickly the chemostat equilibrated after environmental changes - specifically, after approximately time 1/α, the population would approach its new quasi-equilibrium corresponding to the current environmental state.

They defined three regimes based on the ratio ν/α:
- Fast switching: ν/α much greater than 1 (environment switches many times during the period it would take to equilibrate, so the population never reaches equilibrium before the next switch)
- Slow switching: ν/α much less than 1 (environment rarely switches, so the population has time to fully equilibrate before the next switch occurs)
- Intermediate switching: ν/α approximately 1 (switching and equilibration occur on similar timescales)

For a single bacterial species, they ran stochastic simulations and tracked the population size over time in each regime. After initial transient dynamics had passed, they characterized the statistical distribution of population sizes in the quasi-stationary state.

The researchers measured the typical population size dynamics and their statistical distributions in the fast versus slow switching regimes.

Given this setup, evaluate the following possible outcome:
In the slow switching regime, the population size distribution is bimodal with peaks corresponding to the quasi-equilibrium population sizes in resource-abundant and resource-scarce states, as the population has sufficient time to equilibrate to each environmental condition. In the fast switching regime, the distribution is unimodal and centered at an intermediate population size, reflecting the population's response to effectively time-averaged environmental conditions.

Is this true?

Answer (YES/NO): YES